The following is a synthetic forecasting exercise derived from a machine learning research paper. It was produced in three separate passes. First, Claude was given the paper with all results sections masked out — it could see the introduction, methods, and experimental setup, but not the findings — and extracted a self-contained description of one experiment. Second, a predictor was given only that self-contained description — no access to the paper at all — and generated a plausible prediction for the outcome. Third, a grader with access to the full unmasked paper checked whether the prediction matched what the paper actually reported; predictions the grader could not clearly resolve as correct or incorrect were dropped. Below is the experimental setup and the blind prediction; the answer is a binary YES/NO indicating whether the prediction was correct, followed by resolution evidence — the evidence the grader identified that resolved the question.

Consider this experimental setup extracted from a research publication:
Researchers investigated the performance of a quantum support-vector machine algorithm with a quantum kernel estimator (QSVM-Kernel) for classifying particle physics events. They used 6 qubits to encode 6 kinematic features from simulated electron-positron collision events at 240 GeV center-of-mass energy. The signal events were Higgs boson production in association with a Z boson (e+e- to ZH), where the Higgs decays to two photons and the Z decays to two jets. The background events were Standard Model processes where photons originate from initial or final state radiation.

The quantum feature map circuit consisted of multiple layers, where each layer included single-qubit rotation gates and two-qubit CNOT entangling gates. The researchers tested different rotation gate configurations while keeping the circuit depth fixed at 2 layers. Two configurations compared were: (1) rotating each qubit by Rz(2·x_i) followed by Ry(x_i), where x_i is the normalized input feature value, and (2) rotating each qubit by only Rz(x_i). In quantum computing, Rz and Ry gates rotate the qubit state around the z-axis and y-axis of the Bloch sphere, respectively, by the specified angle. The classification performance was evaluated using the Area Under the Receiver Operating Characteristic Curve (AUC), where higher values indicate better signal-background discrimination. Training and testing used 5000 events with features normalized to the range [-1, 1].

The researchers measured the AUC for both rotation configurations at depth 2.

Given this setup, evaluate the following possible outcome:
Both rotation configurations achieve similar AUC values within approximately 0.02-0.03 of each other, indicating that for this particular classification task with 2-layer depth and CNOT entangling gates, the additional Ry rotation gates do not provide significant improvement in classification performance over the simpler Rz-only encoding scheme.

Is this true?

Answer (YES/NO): YES